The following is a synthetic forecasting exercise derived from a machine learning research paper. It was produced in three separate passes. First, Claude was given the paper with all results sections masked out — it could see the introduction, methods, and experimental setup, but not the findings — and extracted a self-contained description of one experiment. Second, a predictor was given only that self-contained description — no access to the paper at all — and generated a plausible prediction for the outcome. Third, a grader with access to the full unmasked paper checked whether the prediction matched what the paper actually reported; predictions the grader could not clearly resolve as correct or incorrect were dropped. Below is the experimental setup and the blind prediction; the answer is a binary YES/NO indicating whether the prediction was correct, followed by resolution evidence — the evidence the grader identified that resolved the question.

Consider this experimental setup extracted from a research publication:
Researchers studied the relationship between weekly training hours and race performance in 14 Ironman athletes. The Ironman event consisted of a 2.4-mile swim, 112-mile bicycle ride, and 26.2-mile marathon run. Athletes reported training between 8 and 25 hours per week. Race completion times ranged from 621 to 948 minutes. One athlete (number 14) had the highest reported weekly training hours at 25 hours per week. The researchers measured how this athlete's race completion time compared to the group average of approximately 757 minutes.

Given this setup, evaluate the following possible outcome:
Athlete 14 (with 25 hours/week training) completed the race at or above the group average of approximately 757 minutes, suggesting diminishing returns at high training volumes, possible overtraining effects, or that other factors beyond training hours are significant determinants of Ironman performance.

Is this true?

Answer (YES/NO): YES